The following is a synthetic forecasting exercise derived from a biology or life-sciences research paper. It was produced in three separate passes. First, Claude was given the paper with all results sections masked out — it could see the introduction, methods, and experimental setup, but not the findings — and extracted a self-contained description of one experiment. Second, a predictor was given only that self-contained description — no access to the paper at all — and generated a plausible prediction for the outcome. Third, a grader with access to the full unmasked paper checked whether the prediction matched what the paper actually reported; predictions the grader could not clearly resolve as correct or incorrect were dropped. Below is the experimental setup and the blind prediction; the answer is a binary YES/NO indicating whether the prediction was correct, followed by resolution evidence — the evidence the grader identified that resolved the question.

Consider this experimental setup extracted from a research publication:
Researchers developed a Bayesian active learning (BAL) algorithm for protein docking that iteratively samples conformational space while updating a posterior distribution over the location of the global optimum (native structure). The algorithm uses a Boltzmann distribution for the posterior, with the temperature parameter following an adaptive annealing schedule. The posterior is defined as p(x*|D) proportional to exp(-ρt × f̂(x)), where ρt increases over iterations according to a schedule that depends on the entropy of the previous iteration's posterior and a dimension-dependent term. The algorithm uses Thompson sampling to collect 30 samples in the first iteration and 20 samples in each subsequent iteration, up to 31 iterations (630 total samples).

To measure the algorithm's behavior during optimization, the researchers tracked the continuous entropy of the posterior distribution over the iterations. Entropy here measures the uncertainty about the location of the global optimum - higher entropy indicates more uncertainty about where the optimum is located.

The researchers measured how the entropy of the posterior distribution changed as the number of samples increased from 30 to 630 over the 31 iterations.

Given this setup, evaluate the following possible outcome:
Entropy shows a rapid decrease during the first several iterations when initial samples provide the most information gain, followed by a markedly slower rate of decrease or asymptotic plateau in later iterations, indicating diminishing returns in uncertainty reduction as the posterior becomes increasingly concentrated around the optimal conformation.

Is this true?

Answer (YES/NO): YES